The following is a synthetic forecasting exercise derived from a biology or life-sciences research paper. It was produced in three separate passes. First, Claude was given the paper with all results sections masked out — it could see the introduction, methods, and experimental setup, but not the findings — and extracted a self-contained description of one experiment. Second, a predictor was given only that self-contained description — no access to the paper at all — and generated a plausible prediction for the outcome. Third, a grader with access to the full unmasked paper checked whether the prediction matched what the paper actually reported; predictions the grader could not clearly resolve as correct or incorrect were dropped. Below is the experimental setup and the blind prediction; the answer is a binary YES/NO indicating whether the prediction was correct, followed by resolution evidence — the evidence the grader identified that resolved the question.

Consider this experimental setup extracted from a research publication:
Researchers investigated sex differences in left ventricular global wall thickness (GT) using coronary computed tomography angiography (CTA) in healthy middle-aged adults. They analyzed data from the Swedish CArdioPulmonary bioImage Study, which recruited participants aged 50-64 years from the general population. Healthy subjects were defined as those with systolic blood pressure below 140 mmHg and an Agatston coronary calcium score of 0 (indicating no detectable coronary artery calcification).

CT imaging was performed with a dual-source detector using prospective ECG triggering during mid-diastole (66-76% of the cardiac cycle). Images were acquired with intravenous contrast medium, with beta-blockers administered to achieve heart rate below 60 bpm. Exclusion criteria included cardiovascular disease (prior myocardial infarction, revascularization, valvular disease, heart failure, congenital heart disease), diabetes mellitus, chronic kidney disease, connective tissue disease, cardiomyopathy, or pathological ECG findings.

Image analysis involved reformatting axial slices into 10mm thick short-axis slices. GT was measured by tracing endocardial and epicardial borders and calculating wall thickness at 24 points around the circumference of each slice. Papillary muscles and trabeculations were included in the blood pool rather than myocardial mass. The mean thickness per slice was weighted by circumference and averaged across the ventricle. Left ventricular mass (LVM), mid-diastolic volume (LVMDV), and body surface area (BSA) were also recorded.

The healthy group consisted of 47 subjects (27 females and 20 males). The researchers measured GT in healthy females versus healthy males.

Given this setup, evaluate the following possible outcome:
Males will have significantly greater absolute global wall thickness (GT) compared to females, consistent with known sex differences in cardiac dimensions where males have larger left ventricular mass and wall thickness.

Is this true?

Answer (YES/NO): YES